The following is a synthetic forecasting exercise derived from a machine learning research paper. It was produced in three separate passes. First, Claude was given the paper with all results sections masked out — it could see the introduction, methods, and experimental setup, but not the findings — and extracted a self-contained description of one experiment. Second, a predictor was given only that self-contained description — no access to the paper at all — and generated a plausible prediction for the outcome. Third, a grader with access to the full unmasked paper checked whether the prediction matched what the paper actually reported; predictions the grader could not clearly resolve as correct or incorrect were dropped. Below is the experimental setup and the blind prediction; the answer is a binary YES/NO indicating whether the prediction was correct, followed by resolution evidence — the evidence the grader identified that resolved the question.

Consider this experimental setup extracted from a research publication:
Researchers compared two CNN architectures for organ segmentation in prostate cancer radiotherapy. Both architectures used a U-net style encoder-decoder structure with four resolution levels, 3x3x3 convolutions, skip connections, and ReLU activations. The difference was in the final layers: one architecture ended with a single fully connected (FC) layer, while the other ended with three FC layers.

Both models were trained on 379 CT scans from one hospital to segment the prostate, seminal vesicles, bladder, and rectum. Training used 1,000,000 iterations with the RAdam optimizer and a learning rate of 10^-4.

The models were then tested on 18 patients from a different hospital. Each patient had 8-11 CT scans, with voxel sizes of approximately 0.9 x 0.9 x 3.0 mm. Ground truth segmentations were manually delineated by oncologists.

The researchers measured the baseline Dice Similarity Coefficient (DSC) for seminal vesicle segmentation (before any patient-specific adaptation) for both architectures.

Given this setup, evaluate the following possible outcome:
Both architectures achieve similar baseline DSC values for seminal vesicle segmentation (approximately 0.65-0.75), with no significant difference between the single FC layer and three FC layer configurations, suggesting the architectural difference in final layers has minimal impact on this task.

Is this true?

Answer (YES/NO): NO